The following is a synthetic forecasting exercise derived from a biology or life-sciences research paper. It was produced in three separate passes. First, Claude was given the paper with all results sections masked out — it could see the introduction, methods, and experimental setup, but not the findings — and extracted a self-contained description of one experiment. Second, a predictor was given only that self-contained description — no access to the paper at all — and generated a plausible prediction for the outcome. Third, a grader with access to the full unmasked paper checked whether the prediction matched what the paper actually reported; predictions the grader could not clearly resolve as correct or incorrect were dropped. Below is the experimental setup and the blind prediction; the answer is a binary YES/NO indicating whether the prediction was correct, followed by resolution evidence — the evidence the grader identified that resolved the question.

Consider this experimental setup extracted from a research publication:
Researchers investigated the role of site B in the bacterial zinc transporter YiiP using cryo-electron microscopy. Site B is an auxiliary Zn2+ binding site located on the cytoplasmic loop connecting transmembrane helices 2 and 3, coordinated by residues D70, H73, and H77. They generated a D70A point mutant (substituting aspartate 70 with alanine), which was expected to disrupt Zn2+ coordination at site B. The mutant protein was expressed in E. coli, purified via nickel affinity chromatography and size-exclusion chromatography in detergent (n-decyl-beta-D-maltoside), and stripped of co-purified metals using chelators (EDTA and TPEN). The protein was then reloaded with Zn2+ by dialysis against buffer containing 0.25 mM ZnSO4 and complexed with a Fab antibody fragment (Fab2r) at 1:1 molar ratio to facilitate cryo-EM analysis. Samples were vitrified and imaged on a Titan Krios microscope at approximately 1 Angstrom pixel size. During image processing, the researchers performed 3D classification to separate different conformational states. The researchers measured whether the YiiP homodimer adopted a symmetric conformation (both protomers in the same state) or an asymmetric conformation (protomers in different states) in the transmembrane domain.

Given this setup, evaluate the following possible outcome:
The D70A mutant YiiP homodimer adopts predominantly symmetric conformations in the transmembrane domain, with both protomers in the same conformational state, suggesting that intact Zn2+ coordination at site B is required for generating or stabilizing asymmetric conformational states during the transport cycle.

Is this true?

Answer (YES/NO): NO